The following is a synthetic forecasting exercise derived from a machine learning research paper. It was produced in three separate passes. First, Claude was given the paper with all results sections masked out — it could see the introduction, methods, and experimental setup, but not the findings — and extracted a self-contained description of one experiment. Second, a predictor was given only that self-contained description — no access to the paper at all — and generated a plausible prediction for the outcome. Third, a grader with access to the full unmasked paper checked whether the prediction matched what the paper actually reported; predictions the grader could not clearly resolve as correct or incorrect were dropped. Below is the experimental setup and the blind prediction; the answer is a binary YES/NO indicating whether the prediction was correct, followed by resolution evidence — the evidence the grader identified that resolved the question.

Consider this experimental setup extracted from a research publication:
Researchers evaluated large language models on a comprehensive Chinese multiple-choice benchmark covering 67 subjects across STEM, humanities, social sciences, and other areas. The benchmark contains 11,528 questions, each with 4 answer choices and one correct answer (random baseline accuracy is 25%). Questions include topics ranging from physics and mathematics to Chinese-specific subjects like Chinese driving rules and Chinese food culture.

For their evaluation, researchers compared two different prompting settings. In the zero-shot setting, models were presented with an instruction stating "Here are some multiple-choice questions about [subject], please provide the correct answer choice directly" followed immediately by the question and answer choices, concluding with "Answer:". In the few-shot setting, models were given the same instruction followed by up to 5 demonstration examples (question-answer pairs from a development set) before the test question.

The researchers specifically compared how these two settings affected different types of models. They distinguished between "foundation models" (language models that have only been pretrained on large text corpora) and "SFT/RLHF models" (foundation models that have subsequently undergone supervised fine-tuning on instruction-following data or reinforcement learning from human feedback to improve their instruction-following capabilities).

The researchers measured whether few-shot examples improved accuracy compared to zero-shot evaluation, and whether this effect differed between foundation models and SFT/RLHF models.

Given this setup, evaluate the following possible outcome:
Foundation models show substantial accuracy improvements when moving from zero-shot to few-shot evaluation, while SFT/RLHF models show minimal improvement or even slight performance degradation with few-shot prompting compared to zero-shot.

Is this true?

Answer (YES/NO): YES